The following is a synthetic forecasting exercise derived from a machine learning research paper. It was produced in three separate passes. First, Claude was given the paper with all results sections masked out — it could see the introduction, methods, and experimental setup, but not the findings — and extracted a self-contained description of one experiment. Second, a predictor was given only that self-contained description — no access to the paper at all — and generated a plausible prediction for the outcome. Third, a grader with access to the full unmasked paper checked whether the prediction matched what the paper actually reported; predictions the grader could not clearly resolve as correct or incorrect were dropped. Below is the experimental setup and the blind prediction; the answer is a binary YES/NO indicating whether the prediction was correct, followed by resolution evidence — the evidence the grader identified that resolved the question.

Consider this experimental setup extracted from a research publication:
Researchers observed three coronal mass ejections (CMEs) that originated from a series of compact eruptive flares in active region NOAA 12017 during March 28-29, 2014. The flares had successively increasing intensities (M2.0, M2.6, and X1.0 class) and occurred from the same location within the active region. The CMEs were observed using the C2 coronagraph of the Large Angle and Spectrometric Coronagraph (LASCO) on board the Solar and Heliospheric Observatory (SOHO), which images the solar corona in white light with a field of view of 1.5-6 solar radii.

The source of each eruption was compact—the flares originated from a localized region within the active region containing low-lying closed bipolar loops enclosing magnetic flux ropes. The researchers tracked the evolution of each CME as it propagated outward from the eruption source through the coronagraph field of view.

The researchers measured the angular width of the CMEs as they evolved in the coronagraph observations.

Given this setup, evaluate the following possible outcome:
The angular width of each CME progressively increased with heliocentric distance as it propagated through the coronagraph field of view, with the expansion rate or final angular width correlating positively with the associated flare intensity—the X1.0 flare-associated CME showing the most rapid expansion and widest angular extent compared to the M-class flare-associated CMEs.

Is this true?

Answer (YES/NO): YES